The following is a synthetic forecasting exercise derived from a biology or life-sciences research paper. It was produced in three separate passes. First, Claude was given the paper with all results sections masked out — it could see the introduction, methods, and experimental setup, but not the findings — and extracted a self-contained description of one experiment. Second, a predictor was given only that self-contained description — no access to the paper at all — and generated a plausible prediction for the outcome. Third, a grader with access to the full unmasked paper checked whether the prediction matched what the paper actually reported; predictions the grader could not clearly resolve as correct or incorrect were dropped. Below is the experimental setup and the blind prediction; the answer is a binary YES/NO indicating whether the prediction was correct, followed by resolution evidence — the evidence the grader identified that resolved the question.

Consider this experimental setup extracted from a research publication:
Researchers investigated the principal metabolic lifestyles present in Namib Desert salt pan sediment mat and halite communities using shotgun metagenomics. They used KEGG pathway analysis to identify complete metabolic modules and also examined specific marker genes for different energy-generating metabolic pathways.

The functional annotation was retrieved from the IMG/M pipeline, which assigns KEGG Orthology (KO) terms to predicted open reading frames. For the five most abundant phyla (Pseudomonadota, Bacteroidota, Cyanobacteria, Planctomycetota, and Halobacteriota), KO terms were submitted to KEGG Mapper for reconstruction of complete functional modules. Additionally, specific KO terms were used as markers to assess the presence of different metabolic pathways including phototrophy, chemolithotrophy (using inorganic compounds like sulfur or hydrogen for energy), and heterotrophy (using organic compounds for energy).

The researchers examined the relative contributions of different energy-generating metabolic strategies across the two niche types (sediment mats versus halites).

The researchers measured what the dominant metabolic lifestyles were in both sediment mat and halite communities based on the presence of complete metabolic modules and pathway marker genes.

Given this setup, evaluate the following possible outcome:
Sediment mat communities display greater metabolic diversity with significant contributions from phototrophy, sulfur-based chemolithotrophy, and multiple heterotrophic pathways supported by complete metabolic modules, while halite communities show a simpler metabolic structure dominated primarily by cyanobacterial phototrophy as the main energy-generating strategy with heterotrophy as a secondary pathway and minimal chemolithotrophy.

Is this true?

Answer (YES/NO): YES